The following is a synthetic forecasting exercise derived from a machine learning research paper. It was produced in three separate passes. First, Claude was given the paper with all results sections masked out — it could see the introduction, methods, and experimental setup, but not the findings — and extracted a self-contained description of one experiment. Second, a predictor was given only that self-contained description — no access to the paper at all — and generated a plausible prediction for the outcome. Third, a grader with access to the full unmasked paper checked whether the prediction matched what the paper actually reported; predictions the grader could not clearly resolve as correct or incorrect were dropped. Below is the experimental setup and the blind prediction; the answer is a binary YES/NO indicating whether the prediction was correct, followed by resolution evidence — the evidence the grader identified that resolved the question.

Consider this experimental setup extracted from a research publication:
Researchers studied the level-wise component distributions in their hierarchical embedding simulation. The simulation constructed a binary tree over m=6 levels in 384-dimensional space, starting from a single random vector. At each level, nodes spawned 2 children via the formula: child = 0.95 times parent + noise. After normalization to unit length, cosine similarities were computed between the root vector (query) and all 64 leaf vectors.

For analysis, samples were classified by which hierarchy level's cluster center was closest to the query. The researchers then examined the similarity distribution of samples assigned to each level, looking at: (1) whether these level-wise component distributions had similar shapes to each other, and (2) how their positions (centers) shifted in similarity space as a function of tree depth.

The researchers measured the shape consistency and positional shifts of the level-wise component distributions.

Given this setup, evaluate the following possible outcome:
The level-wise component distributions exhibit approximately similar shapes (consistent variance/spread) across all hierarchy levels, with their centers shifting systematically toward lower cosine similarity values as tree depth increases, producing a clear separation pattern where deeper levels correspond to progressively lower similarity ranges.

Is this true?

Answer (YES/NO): NO